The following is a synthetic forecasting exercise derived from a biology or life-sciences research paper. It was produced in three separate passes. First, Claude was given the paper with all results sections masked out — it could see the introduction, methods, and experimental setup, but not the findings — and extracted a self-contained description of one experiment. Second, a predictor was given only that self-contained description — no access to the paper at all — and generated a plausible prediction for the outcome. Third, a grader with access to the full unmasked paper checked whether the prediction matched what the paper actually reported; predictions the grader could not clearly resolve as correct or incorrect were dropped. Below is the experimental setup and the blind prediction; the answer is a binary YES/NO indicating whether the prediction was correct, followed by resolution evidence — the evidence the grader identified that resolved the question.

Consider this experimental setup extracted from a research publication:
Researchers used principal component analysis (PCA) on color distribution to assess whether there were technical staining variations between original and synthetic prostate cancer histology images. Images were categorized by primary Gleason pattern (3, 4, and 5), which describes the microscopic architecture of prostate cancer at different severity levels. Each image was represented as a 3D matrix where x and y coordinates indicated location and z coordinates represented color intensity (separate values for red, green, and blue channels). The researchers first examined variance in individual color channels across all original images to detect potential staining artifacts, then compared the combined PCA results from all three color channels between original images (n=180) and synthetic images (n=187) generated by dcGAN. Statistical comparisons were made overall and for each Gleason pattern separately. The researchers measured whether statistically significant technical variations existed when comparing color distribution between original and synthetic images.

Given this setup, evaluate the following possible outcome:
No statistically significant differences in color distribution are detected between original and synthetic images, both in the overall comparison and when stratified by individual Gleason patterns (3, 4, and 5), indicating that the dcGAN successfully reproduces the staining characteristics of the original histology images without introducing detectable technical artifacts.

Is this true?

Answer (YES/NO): YES